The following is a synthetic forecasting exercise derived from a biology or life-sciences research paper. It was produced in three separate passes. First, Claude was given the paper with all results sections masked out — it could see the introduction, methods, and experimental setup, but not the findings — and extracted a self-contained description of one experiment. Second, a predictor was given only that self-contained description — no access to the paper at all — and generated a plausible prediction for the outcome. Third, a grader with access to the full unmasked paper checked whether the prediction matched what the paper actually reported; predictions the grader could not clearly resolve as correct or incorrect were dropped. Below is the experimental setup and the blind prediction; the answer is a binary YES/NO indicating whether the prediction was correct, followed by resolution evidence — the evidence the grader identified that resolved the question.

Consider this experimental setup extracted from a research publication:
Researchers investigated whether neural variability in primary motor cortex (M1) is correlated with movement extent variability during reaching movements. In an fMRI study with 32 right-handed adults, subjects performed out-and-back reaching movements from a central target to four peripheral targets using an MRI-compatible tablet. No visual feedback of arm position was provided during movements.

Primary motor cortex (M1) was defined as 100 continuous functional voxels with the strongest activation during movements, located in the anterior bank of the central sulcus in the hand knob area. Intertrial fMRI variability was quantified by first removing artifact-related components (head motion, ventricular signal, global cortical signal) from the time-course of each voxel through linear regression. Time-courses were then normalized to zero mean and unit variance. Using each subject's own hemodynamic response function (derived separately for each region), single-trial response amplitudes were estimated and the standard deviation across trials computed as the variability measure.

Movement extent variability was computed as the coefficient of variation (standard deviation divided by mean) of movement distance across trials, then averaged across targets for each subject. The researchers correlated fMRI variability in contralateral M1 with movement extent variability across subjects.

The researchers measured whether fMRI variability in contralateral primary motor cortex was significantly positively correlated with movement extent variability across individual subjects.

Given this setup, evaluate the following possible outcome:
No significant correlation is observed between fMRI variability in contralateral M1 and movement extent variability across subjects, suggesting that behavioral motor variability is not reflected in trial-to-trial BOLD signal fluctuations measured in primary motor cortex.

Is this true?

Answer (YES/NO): YES